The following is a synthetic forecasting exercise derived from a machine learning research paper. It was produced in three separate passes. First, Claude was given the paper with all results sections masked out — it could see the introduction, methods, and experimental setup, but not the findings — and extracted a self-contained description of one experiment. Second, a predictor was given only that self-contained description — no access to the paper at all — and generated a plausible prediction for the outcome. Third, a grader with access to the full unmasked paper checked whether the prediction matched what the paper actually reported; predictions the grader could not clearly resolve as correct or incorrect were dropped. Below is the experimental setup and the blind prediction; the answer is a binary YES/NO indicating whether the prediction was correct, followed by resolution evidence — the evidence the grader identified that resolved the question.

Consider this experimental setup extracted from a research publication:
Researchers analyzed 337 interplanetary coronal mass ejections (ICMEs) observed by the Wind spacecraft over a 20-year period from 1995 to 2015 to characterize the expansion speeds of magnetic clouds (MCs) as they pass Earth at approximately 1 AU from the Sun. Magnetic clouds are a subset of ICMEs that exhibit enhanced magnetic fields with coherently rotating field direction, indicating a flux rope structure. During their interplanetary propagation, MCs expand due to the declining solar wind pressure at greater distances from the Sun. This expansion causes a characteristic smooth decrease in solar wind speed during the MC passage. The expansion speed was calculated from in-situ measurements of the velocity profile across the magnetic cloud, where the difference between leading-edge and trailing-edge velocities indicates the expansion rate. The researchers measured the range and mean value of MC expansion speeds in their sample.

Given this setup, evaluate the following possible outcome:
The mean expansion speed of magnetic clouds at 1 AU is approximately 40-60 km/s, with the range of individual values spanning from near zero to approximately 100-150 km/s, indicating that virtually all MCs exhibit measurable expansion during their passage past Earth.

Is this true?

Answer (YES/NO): NO